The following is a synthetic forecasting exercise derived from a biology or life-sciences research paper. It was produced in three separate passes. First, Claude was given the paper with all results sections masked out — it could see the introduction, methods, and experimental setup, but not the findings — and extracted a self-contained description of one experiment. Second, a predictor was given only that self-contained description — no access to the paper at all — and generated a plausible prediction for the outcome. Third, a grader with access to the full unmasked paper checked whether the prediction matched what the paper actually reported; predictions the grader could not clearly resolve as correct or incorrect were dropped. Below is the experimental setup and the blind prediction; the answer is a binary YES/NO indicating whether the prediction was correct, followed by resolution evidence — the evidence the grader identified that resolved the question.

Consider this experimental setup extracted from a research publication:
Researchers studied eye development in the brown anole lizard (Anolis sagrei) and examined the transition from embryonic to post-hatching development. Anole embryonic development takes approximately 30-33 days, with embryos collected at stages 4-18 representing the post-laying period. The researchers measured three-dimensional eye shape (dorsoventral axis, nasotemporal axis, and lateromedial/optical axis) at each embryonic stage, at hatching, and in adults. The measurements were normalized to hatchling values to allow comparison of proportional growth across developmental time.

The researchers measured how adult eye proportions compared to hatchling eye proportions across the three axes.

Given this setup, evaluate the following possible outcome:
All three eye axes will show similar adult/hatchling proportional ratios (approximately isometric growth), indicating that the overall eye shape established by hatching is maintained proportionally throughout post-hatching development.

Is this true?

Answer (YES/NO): YES